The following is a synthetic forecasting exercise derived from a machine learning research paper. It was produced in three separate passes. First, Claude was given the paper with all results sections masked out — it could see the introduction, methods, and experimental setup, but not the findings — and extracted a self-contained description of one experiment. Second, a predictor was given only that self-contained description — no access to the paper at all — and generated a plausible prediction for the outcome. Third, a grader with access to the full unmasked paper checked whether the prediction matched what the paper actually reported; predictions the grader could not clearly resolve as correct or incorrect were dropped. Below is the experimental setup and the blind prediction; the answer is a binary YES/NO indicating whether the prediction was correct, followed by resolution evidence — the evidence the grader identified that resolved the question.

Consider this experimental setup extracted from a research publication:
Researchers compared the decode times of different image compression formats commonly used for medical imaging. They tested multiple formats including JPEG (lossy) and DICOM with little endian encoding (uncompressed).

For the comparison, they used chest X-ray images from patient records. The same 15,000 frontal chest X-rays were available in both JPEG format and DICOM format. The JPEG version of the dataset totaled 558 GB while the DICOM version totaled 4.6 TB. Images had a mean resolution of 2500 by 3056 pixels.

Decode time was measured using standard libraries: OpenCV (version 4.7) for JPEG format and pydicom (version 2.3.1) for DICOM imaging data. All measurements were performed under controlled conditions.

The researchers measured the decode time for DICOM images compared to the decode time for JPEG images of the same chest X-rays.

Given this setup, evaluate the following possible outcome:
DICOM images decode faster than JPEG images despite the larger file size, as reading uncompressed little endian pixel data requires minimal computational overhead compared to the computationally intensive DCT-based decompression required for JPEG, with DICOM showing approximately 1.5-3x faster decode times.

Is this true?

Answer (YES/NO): NO